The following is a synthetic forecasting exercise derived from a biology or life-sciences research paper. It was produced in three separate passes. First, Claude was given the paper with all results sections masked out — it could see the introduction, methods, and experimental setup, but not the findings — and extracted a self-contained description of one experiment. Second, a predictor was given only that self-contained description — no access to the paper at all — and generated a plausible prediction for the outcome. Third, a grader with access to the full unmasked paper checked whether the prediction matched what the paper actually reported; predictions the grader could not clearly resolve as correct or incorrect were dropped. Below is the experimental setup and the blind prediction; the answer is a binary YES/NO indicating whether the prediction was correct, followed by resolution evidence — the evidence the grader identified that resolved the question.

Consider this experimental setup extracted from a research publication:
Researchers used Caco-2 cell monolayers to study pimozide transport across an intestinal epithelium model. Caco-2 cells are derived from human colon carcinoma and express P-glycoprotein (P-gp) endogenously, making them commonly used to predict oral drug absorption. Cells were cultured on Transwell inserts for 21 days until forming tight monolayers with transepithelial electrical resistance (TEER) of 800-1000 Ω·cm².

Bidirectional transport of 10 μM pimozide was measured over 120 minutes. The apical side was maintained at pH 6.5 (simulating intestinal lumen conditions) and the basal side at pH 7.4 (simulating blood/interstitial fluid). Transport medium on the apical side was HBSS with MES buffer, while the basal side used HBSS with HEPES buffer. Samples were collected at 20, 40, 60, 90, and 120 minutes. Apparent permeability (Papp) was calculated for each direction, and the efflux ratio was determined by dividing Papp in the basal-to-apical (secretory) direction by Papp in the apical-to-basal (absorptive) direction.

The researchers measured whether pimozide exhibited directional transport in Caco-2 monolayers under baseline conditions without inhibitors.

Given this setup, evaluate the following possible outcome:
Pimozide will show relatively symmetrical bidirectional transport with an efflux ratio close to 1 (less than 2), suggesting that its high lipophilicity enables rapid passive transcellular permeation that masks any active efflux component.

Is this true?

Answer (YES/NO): NO